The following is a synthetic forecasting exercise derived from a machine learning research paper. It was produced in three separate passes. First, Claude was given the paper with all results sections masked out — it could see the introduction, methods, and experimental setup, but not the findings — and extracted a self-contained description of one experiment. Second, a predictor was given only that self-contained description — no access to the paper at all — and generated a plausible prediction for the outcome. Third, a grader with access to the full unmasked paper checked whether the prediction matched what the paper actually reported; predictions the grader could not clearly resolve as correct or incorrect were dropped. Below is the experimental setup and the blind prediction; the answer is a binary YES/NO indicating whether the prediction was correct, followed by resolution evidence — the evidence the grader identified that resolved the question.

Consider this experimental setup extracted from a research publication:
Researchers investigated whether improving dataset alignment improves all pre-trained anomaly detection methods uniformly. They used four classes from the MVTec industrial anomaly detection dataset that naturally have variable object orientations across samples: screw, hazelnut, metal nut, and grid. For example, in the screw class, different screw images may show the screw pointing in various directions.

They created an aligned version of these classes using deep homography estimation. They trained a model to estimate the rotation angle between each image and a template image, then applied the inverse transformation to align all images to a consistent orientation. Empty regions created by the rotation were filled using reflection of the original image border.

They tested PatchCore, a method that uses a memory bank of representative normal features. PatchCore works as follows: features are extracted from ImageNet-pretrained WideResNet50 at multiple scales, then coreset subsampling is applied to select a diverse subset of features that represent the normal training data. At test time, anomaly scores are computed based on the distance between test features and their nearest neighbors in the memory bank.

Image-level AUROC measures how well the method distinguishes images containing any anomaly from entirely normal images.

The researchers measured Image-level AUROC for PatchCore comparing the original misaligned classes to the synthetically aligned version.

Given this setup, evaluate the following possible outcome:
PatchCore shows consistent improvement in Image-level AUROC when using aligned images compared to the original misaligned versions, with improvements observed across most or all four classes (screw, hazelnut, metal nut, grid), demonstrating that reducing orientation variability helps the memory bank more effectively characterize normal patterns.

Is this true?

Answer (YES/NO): NO